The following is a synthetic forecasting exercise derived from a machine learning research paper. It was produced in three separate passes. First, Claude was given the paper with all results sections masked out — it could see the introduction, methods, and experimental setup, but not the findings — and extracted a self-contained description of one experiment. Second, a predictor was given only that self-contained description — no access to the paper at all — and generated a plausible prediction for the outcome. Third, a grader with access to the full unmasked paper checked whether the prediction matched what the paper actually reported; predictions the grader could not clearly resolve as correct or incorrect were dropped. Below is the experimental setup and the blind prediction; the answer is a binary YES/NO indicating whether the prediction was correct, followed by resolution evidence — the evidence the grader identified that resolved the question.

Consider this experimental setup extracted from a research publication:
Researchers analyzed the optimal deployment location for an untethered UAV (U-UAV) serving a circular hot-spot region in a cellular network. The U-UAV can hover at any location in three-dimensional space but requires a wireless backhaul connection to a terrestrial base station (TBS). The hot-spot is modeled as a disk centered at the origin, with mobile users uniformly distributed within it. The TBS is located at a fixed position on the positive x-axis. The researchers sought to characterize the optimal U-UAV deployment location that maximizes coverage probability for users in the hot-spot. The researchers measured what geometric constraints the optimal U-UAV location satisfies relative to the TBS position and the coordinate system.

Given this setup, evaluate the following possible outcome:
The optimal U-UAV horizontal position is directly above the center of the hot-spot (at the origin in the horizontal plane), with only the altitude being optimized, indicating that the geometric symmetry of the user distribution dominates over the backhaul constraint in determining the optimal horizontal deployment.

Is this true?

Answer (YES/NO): NO